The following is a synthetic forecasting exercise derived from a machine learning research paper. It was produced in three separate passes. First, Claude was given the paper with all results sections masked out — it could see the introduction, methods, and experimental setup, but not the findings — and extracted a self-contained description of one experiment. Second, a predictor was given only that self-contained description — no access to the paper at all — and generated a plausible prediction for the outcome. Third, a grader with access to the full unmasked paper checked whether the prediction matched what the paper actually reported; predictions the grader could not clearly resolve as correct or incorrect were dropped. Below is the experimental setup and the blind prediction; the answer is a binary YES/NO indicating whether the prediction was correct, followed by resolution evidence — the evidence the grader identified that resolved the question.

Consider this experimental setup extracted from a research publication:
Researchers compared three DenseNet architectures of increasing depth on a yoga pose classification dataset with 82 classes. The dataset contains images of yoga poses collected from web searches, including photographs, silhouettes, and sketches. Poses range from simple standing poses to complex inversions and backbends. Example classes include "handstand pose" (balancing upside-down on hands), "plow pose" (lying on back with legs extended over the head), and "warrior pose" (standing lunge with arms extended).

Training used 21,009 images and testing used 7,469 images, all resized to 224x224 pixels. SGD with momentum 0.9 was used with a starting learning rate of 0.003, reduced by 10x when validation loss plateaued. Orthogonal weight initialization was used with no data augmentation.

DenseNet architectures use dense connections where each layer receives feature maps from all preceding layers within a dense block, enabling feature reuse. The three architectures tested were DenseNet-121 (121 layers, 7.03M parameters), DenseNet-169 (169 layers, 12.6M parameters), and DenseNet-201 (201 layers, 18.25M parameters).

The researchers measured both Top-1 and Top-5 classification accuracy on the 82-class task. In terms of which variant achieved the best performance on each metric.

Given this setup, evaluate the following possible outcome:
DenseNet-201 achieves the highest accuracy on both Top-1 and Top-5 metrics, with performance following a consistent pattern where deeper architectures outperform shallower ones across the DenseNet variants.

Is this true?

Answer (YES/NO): NO